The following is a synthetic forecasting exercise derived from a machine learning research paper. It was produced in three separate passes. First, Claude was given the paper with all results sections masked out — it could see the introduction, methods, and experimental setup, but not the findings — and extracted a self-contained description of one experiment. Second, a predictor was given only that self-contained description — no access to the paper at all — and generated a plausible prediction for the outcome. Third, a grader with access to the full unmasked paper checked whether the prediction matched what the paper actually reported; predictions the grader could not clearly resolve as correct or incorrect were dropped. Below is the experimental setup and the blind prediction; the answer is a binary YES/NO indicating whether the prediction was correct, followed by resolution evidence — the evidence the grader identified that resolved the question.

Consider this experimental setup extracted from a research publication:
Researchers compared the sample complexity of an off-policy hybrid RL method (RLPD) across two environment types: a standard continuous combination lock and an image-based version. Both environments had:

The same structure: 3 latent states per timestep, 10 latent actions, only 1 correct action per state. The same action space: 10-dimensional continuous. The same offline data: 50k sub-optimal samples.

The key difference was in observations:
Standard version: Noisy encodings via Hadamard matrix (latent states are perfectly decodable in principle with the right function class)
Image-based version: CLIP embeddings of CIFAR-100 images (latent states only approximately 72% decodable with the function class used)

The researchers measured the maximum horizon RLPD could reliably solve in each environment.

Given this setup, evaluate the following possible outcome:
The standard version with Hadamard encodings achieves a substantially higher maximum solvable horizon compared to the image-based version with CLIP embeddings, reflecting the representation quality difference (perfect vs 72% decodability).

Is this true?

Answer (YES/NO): YES